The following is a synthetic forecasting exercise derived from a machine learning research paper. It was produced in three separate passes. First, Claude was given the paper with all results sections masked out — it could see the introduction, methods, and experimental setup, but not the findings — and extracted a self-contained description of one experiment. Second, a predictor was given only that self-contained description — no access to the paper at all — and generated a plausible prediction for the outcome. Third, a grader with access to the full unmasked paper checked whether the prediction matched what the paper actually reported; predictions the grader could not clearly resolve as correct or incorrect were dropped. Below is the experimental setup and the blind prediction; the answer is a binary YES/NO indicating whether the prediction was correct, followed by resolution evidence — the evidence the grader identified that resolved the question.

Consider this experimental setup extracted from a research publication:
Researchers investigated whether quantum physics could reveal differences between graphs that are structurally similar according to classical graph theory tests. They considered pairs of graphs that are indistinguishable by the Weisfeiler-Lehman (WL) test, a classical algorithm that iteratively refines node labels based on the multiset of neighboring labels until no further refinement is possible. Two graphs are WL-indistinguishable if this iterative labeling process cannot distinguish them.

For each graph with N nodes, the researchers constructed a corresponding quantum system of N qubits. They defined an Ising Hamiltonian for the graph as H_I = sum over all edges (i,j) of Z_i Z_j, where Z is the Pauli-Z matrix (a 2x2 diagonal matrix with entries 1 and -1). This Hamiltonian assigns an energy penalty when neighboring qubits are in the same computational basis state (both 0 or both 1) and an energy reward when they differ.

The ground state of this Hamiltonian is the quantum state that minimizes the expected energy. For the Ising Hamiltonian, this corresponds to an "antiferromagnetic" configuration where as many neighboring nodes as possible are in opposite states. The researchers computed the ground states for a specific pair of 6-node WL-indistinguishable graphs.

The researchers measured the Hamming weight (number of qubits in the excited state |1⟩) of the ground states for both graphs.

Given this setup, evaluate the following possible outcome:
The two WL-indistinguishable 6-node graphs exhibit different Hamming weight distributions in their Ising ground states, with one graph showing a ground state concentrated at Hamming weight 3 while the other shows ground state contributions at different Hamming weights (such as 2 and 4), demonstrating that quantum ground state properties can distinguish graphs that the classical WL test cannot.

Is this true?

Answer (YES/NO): YES